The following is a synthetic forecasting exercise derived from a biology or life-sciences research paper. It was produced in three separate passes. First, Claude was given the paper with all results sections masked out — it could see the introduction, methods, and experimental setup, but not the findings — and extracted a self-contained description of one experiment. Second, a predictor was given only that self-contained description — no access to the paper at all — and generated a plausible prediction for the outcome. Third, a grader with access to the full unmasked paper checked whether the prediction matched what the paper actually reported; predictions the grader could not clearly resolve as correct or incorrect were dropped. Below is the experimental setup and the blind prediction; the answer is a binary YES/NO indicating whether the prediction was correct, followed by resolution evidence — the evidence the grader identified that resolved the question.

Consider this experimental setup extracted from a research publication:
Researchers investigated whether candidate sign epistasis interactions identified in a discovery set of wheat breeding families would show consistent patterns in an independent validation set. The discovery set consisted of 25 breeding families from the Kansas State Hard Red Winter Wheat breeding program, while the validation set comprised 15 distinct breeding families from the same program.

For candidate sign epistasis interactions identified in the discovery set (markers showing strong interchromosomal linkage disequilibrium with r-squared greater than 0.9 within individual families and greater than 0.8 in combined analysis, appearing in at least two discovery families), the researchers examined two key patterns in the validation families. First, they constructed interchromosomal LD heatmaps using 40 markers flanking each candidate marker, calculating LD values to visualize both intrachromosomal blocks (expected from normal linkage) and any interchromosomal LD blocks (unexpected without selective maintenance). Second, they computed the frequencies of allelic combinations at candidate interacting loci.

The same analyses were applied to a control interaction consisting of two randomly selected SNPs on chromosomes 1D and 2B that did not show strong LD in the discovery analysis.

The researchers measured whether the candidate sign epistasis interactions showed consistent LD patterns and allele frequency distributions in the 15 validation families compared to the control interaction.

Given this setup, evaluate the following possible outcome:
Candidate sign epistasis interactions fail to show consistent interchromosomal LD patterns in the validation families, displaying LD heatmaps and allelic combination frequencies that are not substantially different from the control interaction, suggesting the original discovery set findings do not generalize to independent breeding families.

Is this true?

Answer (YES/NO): NO